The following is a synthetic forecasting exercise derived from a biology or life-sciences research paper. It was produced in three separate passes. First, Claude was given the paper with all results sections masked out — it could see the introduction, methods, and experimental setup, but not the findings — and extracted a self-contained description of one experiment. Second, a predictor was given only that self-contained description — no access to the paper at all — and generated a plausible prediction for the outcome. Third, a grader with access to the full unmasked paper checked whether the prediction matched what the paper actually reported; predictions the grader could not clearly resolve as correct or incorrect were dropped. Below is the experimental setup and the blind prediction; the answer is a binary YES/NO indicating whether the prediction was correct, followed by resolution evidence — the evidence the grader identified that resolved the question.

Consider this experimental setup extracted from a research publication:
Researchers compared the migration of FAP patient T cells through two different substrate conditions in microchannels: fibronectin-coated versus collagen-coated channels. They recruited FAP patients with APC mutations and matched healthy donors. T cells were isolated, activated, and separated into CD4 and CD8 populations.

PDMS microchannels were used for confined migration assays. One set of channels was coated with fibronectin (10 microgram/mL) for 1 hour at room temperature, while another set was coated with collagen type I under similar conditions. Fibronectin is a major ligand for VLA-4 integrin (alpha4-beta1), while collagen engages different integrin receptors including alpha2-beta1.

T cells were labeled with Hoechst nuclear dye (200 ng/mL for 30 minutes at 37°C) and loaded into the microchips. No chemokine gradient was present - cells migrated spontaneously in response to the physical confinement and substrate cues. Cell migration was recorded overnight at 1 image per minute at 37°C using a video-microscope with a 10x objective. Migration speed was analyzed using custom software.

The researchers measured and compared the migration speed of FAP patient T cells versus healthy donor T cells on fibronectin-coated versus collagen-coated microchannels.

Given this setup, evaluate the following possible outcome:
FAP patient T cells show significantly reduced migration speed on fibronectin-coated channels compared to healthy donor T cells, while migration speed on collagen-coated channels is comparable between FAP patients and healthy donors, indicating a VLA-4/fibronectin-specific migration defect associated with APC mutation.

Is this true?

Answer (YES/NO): NO